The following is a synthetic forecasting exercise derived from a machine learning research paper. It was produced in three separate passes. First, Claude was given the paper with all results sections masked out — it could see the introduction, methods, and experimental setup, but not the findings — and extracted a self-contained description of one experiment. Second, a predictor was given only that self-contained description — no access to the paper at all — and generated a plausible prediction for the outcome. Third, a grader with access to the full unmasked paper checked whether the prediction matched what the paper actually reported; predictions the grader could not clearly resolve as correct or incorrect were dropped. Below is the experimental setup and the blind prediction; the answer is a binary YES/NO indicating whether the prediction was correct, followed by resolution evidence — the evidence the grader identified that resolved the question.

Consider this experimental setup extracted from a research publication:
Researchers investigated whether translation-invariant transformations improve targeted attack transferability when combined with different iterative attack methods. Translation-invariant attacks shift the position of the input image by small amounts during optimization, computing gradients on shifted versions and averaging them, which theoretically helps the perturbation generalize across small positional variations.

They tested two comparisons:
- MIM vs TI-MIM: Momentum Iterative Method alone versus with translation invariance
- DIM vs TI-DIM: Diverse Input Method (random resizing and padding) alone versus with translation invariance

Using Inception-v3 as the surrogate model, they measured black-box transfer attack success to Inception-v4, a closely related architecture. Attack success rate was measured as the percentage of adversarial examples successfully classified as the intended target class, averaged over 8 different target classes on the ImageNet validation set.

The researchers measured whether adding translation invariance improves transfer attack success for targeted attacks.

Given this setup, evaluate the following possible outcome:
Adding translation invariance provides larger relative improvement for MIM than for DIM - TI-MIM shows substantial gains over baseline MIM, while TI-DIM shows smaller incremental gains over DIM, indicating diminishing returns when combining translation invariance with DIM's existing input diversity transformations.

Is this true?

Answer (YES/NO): NO